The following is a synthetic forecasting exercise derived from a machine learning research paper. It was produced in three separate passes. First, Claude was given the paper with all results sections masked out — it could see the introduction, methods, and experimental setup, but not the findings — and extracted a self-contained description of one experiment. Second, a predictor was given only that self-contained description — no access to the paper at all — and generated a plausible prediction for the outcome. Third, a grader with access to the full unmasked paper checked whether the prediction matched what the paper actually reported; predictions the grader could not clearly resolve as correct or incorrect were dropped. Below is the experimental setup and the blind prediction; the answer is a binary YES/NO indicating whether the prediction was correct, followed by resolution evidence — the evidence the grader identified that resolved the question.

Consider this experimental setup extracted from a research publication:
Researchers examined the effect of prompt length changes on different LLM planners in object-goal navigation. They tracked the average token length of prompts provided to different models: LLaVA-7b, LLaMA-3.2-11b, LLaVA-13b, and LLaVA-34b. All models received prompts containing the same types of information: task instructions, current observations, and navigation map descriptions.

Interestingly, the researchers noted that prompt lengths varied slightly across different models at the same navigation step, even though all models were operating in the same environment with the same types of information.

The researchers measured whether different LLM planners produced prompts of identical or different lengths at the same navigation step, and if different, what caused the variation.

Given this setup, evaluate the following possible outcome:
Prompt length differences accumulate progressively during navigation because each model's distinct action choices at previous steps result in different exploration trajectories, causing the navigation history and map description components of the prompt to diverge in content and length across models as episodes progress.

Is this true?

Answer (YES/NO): YES